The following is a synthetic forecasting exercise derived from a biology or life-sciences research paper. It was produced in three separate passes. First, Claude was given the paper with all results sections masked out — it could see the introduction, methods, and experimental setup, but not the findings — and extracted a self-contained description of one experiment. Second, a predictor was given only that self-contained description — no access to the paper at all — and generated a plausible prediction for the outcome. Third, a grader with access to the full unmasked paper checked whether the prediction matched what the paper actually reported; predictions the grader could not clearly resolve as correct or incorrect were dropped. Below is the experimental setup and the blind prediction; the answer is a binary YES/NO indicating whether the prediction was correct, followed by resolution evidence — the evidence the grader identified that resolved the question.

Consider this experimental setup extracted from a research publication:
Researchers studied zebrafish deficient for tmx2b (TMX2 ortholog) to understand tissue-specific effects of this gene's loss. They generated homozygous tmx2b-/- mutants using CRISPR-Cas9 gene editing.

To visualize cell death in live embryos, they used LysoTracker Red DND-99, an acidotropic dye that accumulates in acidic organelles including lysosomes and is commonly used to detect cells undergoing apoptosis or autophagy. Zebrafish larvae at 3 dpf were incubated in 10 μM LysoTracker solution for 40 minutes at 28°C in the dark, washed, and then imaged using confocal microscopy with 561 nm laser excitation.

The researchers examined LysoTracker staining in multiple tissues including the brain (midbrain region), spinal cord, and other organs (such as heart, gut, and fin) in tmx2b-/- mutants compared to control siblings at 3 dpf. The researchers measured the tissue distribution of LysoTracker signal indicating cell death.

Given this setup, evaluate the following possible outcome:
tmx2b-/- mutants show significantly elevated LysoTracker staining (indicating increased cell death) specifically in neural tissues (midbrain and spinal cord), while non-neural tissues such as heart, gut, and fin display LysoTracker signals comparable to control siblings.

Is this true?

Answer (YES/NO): NO